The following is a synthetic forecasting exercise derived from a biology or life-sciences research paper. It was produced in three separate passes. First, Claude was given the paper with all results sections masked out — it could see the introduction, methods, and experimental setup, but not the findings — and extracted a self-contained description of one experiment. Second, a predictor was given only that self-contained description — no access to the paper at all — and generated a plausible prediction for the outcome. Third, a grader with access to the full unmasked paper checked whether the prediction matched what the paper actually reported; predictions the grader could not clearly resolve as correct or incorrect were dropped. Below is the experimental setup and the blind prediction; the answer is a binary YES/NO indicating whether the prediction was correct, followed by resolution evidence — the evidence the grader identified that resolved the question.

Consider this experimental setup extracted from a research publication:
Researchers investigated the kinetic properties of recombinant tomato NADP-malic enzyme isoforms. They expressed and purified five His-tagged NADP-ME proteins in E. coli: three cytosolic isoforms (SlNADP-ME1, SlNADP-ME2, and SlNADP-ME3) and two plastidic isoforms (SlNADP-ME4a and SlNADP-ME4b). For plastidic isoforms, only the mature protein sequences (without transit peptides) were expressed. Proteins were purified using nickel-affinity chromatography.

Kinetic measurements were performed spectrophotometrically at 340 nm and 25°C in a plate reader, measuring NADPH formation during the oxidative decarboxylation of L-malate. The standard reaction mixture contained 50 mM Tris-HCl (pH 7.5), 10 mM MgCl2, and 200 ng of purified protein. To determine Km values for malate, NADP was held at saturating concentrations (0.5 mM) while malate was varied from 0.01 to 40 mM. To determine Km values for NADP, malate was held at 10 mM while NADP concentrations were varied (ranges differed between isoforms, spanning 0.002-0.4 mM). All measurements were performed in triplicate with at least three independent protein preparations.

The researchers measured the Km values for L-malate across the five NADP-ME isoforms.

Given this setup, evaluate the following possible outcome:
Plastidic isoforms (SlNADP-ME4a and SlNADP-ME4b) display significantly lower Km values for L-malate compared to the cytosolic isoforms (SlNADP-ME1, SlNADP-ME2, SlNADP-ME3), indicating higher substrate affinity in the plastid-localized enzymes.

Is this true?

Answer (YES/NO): NO